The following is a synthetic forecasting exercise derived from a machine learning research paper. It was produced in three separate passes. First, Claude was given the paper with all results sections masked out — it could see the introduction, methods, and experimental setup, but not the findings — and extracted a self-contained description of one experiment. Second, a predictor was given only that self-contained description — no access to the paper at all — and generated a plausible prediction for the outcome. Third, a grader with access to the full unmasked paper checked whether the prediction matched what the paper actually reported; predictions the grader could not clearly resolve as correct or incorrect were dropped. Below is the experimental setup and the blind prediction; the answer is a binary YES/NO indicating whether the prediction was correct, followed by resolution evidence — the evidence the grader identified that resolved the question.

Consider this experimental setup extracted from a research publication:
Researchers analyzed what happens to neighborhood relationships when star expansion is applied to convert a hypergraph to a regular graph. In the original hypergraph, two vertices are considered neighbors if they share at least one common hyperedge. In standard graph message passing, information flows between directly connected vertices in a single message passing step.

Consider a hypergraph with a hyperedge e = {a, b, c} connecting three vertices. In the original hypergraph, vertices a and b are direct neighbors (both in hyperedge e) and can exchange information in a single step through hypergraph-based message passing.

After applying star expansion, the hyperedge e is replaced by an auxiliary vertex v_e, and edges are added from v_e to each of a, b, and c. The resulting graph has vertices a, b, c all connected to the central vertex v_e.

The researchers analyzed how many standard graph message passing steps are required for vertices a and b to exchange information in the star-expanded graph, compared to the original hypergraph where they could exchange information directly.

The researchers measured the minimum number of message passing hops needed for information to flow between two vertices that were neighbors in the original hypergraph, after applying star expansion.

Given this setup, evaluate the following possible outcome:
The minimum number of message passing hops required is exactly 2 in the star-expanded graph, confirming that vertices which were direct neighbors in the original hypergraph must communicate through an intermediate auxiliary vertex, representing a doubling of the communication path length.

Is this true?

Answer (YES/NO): YES